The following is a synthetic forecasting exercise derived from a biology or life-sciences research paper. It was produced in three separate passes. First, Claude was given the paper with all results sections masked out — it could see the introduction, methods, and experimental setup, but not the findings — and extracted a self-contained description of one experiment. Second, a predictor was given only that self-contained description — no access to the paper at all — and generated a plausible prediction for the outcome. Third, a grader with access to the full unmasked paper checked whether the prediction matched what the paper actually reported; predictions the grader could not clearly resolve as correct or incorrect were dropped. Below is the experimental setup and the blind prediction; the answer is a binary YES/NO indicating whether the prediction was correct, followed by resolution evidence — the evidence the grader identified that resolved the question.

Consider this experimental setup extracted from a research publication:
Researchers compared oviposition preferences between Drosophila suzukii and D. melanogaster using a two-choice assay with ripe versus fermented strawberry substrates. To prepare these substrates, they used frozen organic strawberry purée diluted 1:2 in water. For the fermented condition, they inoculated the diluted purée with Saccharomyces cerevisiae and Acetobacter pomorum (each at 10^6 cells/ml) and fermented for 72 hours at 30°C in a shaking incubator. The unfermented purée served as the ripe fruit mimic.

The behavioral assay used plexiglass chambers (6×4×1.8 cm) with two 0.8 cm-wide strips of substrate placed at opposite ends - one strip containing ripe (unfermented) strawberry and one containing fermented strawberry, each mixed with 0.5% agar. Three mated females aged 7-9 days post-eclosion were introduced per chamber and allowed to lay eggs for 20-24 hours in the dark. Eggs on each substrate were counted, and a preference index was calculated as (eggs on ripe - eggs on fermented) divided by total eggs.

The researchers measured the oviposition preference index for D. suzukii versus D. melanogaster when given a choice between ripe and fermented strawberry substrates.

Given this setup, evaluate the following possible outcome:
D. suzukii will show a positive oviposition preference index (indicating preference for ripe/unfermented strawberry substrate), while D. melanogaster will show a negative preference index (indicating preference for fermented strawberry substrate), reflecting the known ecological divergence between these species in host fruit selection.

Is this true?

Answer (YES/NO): YES